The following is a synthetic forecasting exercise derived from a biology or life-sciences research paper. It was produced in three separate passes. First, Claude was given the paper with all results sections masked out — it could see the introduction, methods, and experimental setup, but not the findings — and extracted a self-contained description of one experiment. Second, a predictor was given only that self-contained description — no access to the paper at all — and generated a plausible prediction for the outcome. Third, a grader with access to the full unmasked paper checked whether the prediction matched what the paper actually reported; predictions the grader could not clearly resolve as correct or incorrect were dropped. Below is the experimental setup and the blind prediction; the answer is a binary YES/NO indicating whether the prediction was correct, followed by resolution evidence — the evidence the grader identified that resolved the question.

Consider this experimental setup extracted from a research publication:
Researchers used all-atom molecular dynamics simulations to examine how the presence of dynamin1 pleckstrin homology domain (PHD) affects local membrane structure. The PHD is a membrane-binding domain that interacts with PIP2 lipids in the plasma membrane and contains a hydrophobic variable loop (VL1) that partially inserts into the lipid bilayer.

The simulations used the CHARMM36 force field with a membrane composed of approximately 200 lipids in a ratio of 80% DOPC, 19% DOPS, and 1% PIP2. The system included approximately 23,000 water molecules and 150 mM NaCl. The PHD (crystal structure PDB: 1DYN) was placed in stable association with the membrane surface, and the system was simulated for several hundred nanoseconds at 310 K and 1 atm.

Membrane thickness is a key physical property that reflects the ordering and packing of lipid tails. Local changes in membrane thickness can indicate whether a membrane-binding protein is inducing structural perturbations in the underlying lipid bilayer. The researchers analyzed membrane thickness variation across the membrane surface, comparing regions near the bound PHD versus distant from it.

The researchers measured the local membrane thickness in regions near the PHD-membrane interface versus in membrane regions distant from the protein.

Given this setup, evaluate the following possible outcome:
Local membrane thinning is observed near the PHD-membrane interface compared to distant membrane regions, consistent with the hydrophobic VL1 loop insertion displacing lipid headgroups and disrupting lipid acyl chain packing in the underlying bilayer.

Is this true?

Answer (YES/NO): YES